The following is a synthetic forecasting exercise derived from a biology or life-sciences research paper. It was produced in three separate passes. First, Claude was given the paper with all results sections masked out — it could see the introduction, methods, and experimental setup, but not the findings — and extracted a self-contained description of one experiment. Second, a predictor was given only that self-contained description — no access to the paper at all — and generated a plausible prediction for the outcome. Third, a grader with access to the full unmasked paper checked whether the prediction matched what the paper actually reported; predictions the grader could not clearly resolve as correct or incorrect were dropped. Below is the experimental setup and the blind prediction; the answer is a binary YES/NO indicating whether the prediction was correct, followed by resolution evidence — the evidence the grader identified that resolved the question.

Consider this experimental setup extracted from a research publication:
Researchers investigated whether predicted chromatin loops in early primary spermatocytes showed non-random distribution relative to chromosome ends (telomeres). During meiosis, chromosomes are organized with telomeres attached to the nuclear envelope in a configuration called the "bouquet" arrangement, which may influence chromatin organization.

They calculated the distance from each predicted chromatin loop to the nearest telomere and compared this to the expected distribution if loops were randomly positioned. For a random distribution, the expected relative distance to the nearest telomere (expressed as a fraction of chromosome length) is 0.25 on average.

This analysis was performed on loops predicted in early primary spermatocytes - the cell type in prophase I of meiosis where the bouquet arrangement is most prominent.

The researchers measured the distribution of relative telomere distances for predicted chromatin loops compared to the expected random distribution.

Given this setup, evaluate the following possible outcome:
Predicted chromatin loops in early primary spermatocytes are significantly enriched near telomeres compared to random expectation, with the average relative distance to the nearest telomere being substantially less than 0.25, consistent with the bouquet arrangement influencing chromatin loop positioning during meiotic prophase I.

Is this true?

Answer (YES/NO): NO